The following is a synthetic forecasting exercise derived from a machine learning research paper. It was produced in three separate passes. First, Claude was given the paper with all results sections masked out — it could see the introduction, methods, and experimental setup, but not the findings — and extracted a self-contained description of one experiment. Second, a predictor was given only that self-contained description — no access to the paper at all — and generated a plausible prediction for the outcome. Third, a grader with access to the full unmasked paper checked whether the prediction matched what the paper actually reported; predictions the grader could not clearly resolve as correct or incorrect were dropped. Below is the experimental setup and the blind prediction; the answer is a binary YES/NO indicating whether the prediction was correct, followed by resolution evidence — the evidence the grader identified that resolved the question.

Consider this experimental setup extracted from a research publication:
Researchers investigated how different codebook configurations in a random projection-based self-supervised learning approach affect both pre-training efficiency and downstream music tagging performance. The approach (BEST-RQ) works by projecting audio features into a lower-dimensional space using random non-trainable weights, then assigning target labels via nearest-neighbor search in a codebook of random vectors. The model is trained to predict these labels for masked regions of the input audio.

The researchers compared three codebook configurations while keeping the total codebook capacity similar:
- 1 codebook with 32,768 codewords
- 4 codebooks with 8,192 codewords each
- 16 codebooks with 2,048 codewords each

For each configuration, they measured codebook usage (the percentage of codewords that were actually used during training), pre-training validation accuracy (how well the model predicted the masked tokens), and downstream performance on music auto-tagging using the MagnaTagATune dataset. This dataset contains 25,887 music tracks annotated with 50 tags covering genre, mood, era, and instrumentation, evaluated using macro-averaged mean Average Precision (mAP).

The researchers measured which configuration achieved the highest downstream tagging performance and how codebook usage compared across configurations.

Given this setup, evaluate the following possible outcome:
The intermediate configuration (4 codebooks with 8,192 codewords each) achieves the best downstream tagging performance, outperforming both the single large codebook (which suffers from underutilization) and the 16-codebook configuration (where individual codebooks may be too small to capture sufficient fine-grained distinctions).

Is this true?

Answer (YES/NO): YES